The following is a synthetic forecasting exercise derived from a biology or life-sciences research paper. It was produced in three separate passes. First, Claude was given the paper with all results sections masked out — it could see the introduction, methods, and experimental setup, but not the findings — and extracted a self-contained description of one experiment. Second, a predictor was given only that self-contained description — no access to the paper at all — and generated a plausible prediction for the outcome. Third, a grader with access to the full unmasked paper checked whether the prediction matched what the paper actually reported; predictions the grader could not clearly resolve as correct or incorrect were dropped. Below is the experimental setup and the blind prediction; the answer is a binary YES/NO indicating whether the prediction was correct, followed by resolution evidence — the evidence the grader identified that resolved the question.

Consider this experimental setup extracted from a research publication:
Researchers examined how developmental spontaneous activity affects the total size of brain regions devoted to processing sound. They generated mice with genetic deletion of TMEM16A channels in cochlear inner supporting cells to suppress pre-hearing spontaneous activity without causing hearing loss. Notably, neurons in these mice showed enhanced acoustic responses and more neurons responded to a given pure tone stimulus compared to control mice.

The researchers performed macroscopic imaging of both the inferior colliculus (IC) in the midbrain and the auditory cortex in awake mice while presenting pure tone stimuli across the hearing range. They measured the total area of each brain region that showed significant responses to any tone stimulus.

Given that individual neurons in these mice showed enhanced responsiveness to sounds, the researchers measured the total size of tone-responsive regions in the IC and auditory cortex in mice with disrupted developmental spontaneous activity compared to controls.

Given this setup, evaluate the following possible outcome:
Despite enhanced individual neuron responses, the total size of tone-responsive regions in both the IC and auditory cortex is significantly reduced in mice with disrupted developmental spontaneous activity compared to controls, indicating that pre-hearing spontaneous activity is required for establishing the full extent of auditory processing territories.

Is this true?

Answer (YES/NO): YES